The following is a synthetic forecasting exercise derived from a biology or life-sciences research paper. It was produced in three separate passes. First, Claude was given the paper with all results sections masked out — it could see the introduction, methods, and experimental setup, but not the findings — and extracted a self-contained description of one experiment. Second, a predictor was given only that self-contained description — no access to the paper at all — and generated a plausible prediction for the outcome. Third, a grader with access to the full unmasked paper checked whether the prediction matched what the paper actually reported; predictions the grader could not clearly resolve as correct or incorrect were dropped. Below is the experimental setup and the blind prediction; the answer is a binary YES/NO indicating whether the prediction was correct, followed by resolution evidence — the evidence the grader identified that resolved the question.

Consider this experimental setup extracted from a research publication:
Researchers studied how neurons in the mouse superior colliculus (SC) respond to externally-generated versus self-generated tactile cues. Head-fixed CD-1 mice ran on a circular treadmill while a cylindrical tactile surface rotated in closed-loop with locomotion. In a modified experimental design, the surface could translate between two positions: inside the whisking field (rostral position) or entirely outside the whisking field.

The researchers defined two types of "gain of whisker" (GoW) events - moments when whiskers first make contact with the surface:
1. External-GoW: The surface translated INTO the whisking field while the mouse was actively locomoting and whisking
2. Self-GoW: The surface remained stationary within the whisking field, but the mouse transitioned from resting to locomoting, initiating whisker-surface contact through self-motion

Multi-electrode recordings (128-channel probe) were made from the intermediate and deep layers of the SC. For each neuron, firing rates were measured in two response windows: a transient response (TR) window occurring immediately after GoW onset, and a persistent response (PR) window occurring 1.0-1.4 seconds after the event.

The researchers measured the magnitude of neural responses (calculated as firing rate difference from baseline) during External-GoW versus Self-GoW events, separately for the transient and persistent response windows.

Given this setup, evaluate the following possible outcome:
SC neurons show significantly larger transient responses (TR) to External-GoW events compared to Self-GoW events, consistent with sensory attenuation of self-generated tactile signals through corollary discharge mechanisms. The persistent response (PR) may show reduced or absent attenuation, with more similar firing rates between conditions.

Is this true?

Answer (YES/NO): YES